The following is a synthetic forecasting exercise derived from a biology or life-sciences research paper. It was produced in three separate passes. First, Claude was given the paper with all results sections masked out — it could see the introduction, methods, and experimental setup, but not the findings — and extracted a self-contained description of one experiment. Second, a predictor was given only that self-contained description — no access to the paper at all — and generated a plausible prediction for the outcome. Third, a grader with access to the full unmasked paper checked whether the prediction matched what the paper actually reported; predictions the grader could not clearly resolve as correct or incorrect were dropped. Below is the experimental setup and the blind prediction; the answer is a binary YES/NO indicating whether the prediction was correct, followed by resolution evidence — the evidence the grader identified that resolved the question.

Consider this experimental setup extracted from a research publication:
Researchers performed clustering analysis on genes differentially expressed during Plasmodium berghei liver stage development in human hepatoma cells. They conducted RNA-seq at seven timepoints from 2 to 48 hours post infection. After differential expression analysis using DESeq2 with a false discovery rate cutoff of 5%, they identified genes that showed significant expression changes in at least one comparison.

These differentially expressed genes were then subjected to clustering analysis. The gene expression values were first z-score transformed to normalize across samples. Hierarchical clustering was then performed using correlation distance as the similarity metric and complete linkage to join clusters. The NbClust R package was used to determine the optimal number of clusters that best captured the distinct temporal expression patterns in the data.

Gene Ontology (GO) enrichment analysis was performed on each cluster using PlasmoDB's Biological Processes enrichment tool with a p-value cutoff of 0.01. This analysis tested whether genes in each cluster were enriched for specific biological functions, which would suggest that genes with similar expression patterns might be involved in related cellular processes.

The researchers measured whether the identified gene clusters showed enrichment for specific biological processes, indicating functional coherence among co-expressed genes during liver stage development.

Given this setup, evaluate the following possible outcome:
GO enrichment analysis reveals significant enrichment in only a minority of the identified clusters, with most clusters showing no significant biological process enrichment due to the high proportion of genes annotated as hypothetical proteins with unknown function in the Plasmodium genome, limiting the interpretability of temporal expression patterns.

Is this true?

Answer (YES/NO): YES